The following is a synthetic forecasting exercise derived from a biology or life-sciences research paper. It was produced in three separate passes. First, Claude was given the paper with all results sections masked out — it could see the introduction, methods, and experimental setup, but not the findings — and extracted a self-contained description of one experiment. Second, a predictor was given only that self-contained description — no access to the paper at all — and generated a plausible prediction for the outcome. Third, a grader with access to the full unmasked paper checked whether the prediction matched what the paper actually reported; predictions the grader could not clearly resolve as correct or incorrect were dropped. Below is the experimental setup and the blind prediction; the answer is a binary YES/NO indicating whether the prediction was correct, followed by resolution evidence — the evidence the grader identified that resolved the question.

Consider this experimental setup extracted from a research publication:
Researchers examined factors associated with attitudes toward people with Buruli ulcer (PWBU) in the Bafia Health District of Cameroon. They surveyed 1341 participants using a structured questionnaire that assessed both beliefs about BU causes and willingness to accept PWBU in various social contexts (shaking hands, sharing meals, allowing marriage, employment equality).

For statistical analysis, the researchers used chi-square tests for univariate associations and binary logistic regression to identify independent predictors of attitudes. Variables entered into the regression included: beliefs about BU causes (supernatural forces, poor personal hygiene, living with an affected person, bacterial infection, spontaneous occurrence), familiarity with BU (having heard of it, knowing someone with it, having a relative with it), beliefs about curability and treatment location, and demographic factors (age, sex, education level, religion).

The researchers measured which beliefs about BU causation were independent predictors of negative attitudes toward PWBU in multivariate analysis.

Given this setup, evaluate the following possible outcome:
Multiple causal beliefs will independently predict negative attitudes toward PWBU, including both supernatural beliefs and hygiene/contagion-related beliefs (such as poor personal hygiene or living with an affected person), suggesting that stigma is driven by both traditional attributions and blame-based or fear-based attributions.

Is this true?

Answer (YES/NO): YES